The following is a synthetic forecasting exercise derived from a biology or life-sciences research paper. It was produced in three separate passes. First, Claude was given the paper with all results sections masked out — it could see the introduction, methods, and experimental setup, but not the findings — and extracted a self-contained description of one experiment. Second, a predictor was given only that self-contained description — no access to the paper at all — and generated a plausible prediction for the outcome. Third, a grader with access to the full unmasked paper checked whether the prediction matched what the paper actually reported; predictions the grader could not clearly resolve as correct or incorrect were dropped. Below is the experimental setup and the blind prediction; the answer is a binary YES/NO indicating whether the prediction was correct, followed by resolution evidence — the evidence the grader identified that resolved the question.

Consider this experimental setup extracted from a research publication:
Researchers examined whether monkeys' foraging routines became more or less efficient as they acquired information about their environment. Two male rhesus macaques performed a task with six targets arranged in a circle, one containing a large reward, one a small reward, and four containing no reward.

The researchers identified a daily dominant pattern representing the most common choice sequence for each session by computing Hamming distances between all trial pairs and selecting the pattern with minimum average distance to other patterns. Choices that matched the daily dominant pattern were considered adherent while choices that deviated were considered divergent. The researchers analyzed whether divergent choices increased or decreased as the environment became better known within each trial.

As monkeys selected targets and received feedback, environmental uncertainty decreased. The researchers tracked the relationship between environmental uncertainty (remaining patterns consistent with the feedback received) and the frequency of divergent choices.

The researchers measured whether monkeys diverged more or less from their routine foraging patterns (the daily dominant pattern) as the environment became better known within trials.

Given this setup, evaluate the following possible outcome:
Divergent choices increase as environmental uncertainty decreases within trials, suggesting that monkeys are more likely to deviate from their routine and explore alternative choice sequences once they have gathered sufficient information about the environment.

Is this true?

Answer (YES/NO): YES